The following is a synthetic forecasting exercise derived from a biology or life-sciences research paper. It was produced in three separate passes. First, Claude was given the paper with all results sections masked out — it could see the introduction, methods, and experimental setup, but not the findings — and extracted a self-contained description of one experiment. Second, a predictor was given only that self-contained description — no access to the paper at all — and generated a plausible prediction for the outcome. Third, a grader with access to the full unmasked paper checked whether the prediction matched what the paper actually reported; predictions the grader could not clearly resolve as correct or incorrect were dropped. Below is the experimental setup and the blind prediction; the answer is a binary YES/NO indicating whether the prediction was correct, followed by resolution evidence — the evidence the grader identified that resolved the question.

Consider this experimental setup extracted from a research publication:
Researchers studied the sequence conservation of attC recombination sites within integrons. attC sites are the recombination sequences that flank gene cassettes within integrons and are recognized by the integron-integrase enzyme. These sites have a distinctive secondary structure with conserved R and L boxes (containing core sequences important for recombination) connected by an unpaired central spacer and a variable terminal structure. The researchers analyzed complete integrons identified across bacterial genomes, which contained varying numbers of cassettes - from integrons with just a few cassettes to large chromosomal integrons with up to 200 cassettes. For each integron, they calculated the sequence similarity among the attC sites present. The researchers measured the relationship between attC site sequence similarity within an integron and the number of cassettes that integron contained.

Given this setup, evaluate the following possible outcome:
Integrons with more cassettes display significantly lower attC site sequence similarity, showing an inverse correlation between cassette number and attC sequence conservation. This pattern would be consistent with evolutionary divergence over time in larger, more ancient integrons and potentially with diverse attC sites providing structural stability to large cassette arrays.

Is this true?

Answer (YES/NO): NO